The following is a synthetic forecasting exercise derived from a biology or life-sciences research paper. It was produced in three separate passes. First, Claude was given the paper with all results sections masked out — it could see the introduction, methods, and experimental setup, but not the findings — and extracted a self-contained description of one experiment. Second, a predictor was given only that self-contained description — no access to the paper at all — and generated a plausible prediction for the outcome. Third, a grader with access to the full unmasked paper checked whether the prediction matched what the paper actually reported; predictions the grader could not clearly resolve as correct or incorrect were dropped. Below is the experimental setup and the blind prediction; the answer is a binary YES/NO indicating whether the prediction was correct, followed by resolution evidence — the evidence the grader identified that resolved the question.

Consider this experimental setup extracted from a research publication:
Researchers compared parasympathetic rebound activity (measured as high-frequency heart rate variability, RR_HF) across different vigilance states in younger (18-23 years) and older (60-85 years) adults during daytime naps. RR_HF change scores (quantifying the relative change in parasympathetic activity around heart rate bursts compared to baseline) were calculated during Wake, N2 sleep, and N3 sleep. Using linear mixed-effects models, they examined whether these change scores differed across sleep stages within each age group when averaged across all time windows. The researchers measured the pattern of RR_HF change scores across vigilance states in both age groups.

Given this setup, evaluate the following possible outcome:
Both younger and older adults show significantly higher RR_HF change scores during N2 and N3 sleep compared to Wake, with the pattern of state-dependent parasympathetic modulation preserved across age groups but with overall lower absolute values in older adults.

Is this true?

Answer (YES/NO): NO